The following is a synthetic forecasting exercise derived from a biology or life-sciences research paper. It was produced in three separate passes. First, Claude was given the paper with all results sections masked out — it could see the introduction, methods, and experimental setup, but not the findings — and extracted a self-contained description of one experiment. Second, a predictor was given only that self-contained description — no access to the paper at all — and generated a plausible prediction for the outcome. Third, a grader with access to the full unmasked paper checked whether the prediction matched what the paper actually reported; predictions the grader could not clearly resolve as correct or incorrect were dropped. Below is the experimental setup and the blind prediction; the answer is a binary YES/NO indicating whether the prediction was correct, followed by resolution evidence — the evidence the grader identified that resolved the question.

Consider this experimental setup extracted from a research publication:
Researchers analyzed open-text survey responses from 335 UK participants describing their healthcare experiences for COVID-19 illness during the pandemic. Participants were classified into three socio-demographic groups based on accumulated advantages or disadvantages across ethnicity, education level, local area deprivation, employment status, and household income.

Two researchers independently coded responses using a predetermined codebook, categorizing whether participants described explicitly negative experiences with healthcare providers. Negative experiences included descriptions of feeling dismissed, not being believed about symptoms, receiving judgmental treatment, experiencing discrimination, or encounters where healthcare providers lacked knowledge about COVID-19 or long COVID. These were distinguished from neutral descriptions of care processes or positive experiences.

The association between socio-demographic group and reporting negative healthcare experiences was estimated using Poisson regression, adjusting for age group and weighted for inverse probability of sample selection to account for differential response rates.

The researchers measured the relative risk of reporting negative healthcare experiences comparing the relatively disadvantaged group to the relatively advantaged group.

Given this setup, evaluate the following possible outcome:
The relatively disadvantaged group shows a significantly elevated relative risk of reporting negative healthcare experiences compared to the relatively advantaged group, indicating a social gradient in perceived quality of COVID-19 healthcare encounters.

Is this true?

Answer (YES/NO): YES